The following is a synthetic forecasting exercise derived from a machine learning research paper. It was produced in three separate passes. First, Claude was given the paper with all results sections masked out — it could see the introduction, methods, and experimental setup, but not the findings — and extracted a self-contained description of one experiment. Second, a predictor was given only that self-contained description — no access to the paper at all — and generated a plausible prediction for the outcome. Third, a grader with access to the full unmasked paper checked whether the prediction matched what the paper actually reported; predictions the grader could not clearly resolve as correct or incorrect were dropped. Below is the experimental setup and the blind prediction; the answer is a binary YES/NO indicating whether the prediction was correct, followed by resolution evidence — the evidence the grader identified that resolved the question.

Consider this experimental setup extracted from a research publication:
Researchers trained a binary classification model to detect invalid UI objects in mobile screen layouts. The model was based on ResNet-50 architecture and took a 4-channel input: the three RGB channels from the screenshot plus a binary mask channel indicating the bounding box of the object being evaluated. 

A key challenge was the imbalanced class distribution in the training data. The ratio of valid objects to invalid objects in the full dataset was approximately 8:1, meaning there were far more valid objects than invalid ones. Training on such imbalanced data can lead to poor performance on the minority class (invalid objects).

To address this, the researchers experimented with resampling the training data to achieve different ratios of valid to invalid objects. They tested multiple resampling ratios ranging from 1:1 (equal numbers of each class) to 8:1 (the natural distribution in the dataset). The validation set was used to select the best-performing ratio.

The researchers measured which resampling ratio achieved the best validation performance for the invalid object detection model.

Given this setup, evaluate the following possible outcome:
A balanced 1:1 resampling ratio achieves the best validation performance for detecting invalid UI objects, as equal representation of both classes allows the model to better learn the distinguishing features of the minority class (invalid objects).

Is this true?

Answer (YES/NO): NO